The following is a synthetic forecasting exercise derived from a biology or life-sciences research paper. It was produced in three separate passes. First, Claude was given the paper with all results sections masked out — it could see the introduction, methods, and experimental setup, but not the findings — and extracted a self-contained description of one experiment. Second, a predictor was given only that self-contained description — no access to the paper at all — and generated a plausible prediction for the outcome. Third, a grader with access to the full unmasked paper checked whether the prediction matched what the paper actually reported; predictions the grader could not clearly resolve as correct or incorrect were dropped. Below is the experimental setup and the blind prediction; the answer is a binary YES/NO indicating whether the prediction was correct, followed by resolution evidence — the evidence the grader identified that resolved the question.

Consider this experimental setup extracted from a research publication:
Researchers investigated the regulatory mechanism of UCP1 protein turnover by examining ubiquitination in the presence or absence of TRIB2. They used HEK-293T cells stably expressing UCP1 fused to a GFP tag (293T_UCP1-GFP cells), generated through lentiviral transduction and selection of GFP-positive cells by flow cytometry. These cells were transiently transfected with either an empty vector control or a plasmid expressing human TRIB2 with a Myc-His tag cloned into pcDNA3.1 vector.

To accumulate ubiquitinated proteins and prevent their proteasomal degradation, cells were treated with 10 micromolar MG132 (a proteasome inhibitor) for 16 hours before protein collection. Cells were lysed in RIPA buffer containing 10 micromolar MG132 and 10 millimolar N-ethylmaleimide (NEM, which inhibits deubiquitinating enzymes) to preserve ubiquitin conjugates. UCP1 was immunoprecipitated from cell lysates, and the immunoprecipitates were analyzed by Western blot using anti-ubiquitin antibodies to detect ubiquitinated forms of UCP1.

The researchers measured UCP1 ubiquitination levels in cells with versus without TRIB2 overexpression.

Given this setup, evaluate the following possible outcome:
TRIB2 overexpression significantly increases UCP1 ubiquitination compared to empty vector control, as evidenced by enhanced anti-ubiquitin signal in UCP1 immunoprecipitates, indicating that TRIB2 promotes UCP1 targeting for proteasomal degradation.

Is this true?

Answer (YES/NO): YES